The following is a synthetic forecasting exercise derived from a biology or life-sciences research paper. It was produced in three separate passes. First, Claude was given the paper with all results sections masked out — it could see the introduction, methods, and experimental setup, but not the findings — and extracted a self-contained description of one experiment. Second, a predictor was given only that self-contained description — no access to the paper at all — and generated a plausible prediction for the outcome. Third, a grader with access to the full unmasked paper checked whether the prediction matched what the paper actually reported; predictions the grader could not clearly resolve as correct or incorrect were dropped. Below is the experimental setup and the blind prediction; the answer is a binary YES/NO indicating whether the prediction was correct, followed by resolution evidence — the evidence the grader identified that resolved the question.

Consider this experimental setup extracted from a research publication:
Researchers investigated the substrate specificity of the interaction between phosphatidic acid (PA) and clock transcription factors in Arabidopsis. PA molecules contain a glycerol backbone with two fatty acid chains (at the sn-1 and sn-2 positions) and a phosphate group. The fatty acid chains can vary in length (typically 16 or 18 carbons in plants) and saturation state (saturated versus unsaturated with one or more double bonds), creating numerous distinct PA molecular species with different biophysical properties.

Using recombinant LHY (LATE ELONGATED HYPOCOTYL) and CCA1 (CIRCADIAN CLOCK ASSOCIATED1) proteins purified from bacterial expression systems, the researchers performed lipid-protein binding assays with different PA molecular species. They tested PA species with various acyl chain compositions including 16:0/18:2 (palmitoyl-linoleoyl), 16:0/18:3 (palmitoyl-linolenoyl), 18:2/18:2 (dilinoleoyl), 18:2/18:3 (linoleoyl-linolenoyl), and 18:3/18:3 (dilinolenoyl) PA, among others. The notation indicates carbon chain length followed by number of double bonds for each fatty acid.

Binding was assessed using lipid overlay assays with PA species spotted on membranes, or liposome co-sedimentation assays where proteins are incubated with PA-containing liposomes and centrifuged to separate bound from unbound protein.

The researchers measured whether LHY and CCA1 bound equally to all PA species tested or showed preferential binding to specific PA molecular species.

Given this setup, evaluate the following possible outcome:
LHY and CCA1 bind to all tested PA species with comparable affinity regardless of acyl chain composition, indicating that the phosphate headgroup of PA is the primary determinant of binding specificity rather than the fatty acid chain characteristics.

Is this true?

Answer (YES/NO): NO